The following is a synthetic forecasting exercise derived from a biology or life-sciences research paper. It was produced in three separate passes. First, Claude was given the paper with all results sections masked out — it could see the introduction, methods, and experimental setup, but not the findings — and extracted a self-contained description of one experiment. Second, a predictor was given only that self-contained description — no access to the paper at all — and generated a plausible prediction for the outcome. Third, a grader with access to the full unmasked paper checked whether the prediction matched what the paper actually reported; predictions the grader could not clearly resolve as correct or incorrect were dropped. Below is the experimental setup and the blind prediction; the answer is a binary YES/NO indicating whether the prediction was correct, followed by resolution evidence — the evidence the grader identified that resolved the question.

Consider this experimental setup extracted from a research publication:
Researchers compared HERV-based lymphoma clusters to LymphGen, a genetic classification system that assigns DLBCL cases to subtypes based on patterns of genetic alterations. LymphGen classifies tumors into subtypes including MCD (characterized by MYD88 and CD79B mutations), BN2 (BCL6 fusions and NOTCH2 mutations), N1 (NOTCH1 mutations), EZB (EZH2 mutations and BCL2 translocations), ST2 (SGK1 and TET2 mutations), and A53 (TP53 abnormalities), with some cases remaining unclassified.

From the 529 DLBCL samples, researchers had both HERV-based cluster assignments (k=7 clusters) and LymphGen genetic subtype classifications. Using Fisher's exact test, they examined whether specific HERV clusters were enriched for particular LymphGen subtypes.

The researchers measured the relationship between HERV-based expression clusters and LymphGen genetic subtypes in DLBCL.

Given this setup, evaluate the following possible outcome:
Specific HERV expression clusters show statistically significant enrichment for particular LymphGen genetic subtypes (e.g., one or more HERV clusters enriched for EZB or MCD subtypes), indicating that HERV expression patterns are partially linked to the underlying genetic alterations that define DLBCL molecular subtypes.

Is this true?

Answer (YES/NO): YES